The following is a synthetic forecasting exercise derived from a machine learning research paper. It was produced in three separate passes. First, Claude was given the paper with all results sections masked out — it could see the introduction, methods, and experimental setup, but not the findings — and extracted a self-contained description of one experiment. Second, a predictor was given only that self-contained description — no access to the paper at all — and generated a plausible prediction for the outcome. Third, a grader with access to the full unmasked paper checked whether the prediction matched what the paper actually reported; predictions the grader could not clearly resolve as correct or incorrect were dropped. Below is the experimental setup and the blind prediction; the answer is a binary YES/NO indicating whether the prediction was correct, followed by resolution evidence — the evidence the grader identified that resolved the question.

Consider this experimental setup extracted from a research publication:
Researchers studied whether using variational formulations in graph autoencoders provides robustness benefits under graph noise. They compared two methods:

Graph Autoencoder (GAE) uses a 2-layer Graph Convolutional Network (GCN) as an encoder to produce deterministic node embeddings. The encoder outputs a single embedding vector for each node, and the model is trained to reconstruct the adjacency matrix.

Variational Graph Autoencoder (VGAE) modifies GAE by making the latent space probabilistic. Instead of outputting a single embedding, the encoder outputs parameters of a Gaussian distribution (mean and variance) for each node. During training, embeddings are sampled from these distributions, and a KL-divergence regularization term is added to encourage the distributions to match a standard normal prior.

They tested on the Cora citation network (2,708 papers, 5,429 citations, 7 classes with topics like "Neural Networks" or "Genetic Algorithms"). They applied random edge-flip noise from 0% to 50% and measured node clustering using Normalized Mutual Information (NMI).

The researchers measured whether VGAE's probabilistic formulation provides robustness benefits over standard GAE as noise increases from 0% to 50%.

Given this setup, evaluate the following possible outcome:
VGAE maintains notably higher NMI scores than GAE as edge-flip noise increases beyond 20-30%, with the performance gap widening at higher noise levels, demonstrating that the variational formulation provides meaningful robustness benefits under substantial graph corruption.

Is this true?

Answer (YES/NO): NO